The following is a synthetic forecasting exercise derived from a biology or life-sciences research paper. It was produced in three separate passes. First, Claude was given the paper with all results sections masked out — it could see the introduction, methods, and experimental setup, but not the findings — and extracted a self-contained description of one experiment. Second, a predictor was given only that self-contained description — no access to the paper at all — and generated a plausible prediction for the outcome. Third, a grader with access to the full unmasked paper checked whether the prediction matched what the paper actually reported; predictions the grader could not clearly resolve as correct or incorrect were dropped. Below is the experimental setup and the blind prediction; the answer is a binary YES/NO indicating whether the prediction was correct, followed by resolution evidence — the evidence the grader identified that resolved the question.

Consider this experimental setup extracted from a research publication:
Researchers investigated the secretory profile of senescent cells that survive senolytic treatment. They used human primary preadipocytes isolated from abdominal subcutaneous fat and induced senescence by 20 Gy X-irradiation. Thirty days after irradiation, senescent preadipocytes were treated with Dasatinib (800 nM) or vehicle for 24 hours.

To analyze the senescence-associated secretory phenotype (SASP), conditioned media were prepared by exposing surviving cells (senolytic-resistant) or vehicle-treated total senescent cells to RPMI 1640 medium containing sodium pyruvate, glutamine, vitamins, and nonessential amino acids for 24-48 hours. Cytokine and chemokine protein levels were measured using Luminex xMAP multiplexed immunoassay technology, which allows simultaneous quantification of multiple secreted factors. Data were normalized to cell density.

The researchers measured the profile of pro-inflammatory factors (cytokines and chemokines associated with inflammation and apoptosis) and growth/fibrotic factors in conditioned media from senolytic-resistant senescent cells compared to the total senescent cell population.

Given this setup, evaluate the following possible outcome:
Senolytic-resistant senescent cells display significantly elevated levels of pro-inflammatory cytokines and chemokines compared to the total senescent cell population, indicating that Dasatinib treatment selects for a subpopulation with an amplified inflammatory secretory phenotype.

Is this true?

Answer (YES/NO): NO